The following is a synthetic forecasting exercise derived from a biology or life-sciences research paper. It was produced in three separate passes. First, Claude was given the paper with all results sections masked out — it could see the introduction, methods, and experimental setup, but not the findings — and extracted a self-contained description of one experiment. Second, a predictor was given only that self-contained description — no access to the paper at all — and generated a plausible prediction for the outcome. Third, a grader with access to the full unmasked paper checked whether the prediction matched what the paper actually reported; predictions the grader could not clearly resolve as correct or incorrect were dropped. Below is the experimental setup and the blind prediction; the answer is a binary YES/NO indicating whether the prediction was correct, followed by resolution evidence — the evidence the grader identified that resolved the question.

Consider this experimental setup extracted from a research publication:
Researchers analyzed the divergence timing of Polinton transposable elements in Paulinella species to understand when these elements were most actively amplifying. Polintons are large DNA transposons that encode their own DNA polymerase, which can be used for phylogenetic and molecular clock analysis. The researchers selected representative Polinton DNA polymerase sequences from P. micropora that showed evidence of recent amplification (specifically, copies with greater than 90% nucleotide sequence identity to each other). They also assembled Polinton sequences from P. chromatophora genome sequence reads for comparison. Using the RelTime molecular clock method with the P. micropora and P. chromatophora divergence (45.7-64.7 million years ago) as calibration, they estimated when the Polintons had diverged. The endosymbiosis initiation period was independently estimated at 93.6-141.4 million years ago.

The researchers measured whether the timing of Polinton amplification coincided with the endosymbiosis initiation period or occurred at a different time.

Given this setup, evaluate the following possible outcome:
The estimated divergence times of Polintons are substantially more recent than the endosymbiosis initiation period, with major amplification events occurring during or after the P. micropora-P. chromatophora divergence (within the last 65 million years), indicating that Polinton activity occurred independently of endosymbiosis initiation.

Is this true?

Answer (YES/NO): NO